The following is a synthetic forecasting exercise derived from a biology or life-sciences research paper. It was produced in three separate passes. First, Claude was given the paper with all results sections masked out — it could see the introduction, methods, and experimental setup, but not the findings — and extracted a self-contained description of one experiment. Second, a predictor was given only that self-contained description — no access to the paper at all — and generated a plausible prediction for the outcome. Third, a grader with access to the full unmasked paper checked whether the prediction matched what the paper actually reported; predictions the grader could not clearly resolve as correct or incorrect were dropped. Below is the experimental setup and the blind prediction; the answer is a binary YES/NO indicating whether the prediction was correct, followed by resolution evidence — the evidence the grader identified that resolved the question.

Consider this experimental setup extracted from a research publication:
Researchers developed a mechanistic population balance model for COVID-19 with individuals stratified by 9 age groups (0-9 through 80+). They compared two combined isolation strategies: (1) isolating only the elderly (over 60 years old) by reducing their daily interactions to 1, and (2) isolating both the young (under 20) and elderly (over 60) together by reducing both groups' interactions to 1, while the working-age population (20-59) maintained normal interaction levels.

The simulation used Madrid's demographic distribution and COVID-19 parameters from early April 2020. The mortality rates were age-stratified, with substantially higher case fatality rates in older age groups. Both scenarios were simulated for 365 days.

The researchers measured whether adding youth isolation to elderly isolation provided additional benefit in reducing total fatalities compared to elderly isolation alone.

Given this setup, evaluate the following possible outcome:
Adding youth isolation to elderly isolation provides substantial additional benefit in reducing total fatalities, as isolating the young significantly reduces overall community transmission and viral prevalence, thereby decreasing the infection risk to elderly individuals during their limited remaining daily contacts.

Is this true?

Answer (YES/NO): NO